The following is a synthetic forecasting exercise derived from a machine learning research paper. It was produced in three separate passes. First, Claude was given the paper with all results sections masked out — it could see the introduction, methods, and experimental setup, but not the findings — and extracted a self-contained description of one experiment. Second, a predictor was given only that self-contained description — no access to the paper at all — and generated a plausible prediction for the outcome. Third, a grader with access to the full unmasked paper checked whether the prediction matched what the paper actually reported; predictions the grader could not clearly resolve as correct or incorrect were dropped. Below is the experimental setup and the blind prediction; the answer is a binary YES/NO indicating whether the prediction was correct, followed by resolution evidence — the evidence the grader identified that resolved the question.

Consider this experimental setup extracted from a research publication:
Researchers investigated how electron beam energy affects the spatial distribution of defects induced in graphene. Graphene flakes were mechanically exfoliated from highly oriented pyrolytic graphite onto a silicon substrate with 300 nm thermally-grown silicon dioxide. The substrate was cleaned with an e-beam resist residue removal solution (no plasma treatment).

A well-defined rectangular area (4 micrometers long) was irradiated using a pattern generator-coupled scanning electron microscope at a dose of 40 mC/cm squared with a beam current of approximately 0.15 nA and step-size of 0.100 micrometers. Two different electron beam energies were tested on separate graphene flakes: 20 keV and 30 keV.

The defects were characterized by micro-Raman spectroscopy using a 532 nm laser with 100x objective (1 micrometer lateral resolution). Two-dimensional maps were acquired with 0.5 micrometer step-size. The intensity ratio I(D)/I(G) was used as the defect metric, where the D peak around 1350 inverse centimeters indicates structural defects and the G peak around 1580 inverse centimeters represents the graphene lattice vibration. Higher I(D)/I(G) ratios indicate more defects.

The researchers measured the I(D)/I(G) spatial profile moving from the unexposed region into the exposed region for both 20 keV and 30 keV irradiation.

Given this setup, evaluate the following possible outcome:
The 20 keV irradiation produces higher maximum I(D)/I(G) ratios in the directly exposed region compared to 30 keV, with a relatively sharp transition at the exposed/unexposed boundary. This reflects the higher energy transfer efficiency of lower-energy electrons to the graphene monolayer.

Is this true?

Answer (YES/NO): NO